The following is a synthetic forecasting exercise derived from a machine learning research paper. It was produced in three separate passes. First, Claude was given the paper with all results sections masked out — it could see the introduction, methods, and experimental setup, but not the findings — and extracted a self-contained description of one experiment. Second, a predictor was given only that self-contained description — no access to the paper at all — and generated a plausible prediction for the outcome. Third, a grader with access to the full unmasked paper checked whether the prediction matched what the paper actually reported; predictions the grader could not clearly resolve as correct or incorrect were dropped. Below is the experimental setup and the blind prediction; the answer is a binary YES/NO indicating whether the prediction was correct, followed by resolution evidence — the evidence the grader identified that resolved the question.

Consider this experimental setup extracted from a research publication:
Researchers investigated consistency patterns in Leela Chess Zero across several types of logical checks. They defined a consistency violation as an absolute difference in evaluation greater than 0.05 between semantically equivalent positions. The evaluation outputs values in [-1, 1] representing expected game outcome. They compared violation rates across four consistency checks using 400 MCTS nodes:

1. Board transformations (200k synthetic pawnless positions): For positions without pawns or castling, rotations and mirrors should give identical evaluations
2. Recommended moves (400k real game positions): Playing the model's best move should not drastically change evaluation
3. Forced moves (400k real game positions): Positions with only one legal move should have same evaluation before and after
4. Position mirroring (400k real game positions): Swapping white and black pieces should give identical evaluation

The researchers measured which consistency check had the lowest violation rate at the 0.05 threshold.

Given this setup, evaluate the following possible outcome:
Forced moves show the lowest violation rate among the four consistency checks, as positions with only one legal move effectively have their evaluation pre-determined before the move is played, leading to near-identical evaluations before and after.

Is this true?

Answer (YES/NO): NO